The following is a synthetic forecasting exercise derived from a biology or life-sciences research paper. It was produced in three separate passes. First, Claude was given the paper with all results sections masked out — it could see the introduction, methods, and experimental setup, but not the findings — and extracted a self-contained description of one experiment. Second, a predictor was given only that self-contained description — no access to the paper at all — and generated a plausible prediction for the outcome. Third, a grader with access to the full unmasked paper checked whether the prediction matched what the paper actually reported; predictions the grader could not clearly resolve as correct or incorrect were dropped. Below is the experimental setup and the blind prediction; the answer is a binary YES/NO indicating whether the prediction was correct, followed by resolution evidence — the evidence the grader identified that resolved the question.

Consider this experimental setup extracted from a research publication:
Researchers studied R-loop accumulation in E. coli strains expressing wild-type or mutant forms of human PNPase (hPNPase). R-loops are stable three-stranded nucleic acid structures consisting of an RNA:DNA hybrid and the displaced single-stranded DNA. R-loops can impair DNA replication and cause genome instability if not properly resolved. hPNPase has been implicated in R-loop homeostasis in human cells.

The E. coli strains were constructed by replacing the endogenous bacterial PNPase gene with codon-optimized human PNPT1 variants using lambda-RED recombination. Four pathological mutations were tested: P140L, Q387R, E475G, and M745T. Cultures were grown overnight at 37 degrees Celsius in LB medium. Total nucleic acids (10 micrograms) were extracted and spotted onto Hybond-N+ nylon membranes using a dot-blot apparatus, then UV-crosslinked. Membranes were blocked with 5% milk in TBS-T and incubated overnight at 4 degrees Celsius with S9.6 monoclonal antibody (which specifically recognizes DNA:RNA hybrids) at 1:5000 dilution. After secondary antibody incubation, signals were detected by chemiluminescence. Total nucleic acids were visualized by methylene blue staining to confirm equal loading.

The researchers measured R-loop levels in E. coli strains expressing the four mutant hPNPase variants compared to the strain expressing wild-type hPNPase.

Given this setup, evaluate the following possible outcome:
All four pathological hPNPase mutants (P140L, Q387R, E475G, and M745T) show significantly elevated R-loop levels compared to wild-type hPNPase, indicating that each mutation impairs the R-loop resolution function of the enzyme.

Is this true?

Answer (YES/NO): NO